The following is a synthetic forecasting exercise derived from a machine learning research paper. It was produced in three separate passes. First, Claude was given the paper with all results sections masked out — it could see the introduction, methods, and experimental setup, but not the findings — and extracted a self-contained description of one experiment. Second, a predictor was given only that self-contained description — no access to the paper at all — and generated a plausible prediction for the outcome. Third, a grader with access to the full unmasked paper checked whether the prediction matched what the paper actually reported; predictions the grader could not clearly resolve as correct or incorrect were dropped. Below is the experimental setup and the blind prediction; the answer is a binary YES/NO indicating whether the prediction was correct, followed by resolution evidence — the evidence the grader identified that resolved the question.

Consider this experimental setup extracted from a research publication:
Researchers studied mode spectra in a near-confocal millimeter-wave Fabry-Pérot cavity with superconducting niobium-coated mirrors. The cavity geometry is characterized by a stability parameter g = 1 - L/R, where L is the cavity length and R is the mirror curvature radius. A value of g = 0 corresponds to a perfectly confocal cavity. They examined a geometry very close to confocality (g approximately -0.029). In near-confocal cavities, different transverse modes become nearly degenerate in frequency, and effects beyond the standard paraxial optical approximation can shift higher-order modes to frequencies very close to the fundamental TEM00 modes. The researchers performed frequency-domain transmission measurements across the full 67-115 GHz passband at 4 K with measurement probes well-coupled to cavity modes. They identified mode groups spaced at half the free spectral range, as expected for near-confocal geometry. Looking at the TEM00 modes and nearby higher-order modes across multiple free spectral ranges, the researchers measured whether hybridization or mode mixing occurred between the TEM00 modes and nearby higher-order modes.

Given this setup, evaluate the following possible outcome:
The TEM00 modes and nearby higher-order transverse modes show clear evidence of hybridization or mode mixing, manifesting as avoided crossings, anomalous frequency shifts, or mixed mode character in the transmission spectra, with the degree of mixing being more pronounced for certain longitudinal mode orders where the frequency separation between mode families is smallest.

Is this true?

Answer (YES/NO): YES